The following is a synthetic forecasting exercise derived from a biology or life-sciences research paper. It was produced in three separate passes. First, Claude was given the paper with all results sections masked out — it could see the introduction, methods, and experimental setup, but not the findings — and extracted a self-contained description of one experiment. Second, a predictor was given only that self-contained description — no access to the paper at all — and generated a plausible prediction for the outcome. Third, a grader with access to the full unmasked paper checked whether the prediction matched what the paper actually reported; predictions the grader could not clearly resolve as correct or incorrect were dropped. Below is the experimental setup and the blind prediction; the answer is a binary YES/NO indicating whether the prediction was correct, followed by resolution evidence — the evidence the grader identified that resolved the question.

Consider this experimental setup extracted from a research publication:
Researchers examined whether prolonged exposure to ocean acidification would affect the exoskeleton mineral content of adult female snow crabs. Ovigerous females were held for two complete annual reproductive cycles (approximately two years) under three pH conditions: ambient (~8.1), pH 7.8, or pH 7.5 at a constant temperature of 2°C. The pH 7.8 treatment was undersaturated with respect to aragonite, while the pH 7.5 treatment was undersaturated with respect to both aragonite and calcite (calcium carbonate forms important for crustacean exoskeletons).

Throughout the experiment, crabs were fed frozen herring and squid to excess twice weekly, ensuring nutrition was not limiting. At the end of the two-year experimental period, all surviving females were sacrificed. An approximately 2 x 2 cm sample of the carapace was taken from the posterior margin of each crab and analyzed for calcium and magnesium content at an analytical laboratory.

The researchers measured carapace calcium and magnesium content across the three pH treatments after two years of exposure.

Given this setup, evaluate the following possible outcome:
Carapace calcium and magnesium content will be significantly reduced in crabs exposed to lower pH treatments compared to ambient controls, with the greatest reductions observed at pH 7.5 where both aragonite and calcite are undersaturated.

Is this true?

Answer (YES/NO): NO